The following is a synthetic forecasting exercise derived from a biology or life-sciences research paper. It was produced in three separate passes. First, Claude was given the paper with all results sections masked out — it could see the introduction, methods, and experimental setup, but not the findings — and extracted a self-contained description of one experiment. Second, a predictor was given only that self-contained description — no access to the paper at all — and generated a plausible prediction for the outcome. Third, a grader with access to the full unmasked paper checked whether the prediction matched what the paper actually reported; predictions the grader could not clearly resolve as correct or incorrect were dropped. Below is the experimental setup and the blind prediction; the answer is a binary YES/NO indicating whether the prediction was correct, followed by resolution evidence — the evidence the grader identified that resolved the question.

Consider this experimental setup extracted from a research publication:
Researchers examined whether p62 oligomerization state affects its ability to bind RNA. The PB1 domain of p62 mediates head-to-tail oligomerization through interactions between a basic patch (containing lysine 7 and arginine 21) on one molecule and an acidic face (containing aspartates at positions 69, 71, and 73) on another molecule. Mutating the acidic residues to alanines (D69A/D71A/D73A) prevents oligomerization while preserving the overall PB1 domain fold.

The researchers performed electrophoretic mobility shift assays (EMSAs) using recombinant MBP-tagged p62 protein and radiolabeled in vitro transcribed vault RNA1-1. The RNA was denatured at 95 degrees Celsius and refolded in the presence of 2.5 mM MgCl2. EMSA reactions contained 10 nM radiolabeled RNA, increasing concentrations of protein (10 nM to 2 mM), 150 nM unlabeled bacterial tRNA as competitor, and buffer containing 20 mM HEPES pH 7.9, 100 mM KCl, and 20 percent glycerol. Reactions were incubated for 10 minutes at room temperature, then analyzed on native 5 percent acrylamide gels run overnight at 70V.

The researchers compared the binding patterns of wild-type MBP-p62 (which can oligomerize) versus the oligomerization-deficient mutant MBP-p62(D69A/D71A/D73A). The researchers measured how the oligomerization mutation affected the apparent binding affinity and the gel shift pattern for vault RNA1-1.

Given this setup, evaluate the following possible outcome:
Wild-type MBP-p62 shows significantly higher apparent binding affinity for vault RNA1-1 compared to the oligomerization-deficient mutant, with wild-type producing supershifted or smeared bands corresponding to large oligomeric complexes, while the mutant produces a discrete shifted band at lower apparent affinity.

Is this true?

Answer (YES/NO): NO